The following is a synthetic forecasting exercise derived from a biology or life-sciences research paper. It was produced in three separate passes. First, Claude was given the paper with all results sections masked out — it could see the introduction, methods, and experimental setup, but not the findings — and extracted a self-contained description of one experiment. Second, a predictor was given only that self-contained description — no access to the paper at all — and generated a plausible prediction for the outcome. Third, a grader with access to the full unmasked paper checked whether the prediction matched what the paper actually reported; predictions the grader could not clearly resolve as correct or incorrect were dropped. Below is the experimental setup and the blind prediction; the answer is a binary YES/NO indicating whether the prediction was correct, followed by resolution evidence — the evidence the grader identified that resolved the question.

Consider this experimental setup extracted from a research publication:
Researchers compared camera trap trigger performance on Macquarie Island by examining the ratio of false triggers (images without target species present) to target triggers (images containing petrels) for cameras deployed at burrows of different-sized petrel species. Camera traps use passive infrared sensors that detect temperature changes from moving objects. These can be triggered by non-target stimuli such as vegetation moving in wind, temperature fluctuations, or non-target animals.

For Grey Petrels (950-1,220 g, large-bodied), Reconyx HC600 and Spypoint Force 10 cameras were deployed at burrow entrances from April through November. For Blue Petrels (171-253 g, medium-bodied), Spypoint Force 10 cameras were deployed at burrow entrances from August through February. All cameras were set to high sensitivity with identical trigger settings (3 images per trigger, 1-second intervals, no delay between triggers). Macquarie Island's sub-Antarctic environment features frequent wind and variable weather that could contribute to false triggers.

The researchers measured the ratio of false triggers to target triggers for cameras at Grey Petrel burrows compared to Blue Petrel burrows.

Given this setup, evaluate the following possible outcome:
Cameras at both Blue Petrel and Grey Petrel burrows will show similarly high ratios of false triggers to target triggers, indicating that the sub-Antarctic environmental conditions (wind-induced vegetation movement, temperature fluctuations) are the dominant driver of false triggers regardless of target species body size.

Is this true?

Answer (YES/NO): NO